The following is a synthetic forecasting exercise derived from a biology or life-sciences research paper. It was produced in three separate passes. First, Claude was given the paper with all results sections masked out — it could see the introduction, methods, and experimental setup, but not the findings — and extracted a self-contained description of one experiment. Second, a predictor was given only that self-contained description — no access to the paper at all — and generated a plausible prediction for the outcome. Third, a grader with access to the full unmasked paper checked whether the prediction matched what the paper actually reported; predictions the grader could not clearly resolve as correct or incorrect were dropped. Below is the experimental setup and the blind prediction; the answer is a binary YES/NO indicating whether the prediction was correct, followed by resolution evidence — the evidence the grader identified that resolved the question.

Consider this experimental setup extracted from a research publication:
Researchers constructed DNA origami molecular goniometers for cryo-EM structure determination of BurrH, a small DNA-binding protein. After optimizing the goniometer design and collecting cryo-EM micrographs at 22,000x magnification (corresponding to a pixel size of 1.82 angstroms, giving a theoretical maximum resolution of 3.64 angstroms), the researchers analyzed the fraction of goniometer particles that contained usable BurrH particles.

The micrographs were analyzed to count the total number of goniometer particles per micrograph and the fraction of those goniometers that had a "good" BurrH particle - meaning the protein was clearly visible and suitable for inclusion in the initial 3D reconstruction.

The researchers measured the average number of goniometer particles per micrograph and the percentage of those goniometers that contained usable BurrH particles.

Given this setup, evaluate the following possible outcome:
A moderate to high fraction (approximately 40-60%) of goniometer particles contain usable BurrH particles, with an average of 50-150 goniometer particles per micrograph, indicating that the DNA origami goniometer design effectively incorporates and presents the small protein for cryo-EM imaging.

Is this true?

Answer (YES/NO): NO